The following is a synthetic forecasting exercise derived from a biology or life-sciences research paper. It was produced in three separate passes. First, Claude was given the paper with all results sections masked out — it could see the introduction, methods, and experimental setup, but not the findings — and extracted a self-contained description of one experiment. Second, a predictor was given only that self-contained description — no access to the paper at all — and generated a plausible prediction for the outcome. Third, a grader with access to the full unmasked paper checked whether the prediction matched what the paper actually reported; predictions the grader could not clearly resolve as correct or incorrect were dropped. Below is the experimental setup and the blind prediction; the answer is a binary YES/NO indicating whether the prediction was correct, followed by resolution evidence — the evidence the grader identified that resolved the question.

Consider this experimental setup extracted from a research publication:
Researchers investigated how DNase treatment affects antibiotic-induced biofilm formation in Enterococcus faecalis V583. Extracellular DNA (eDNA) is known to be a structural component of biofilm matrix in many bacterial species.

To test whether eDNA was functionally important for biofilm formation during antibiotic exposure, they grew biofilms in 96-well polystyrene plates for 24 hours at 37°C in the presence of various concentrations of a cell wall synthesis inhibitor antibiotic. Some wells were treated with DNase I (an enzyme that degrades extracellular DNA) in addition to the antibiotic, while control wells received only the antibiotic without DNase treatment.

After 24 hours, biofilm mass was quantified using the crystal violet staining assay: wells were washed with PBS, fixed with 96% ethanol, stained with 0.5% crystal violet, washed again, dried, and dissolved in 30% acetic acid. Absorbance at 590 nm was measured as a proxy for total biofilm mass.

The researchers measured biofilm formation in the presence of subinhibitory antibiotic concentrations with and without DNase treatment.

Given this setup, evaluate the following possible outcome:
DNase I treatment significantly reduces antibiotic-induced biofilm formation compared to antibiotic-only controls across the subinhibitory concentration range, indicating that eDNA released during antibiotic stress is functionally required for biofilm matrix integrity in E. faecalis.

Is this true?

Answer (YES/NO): YES